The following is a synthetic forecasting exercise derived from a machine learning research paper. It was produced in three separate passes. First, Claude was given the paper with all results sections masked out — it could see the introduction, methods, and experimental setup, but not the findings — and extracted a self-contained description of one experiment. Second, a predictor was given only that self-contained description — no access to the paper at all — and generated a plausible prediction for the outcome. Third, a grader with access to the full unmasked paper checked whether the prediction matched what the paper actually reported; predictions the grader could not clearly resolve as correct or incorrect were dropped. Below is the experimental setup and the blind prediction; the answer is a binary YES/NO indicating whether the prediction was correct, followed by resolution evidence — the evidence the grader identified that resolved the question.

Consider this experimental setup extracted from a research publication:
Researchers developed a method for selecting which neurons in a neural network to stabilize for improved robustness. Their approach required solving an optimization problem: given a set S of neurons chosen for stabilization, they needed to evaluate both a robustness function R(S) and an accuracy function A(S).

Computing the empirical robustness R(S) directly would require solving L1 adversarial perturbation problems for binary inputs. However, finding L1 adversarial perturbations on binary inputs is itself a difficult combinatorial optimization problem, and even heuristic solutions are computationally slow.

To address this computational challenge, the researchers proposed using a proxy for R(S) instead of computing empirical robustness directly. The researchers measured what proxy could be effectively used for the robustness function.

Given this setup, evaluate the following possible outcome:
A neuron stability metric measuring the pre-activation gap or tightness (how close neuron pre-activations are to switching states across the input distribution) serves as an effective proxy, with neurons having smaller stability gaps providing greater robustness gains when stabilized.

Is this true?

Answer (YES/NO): NO